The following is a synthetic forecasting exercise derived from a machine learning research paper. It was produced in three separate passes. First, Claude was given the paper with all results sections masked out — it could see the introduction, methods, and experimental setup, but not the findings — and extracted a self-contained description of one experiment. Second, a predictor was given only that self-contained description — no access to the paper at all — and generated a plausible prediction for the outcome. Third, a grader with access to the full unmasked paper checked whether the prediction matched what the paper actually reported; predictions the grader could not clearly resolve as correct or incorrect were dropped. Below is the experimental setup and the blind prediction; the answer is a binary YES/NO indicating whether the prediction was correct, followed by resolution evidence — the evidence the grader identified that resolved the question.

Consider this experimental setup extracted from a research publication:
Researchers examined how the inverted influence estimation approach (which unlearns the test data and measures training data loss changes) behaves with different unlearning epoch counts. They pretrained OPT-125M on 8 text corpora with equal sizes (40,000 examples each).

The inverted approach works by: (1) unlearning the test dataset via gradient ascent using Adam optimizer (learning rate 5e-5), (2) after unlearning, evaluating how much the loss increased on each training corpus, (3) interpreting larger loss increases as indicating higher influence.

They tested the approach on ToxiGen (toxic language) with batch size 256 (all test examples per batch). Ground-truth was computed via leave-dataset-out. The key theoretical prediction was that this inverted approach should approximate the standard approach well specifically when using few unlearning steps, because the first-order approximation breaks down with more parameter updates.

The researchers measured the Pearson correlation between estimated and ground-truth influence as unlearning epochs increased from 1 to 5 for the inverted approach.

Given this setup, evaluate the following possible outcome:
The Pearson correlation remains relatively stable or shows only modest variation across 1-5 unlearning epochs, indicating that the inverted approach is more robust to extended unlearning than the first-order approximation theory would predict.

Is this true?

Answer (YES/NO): NO